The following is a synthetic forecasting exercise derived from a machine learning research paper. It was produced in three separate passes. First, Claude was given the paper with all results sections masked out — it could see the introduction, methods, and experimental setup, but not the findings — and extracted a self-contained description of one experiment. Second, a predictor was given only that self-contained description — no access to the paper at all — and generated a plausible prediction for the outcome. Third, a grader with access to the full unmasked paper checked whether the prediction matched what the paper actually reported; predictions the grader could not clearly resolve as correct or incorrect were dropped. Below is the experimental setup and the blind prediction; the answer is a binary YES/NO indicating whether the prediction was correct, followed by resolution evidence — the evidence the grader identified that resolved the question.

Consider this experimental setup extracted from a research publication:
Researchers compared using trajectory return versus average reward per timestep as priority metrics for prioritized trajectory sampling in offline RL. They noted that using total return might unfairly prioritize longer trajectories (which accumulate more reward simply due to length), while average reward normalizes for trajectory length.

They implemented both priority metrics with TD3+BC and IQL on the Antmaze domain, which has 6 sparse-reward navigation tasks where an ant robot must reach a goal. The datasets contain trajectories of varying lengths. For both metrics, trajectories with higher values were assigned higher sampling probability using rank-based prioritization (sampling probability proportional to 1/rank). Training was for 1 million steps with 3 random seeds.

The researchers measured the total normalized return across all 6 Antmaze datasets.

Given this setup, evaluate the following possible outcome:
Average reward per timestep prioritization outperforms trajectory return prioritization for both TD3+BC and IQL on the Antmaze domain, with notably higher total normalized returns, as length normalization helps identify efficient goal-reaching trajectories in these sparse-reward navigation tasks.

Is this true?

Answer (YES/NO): YES